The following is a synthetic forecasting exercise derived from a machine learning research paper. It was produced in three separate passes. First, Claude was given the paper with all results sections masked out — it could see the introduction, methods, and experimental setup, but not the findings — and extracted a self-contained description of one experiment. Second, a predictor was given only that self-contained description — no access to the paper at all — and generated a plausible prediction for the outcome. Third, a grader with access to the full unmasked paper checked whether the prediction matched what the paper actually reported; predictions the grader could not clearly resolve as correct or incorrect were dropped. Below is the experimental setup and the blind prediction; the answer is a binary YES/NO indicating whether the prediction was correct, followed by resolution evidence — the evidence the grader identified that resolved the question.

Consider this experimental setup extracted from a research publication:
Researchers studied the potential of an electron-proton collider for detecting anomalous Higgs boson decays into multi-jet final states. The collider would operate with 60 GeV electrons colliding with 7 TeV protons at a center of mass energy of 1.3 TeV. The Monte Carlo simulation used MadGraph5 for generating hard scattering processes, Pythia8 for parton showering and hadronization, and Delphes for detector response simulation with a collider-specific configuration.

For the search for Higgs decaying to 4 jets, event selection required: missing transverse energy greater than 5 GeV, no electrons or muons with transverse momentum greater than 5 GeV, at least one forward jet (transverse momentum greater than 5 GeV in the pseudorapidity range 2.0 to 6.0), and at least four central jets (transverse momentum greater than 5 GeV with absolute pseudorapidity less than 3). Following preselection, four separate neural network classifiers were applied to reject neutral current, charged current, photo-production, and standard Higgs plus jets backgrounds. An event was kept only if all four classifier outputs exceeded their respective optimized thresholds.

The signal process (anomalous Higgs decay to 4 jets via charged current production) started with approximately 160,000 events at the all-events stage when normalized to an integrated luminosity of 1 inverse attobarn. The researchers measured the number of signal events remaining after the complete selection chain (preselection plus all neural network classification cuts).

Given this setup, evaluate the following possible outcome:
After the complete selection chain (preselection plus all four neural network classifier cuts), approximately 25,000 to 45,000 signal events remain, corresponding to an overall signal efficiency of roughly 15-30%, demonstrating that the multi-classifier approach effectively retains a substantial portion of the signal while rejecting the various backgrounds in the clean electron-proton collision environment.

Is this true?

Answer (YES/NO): YES